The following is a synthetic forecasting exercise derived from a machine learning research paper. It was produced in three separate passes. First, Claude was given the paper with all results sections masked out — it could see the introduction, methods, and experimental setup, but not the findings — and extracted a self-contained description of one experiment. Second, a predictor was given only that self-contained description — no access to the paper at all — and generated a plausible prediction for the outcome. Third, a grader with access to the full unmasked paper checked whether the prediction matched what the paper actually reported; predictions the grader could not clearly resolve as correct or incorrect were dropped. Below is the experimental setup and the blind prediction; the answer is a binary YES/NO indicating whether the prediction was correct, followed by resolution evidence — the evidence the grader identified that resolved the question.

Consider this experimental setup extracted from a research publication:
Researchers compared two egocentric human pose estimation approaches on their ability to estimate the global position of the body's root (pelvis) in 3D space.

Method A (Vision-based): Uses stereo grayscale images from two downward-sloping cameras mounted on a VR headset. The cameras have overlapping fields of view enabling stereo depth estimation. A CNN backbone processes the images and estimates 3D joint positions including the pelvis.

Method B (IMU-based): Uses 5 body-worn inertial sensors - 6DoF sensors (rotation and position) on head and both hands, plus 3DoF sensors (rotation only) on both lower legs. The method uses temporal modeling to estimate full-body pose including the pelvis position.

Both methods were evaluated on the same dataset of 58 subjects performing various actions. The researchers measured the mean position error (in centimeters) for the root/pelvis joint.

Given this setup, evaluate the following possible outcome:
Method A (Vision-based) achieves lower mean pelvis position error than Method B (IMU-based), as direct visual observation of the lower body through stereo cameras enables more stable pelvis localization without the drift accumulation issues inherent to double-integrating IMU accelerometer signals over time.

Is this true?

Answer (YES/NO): YES